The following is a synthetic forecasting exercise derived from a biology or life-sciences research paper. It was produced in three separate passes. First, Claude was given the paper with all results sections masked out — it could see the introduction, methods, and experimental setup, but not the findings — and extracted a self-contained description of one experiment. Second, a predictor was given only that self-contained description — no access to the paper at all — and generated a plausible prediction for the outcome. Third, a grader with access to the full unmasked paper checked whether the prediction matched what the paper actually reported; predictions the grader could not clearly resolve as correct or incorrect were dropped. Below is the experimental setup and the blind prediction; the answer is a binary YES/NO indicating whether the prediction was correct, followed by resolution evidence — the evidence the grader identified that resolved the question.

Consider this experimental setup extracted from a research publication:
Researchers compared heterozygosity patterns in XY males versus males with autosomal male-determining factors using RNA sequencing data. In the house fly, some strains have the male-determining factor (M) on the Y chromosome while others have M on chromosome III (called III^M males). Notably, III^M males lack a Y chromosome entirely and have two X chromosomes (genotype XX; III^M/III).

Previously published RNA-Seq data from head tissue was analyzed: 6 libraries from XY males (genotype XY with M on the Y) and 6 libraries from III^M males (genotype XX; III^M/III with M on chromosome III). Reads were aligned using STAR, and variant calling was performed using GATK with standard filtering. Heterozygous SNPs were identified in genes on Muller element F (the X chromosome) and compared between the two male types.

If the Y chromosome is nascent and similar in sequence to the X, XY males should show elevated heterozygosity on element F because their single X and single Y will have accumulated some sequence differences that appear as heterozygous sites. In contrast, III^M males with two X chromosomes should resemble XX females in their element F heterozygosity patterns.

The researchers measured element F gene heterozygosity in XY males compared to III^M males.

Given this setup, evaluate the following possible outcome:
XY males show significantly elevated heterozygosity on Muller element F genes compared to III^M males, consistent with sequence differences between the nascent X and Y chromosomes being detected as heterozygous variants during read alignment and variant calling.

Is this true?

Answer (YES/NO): NO